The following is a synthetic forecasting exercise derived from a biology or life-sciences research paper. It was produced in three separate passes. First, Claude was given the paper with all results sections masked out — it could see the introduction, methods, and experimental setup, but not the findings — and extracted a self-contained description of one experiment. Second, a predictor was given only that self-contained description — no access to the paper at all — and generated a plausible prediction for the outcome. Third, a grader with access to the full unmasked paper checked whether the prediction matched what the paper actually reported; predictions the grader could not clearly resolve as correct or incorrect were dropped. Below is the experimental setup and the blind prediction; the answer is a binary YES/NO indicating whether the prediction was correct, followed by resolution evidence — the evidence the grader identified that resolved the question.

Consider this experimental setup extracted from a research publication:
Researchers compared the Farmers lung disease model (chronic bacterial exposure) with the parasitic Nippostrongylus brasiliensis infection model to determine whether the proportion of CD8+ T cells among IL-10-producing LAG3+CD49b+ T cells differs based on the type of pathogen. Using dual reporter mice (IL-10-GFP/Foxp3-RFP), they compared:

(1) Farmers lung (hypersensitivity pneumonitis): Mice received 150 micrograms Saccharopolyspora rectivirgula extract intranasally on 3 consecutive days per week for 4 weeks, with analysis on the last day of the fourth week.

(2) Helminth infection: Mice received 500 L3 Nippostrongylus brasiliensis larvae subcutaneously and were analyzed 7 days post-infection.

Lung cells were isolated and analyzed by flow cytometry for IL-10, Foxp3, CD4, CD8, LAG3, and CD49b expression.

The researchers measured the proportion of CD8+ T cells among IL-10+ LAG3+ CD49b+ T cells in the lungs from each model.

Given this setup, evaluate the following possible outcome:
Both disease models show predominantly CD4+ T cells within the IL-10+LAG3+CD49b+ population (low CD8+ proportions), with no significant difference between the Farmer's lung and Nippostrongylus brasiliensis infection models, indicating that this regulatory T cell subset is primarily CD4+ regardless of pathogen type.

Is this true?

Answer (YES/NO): NO